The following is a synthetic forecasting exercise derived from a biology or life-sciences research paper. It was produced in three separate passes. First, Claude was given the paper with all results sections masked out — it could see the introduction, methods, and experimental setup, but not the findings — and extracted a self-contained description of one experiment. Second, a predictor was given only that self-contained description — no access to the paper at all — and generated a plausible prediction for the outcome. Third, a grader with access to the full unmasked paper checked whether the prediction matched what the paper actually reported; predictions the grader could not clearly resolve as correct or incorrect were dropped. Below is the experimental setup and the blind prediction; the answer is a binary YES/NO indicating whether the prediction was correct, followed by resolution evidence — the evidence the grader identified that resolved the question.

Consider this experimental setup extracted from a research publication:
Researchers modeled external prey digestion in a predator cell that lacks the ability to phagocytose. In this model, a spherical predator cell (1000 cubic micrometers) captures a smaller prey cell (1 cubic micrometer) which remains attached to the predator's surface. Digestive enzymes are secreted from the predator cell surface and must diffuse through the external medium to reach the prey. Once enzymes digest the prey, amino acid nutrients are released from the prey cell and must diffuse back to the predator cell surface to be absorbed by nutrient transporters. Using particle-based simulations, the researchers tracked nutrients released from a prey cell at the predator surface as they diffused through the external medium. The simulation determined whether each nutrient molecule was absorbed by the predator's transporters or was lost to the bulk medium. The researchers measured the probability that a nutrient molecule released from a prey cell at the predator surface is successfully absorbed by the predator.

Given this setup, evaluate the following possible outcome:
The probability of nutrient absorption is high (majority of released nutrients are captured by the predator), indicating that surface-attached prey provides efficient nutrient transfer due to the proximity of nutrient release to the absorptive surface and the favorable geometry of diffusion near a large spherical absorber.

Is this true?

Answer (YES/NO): YES